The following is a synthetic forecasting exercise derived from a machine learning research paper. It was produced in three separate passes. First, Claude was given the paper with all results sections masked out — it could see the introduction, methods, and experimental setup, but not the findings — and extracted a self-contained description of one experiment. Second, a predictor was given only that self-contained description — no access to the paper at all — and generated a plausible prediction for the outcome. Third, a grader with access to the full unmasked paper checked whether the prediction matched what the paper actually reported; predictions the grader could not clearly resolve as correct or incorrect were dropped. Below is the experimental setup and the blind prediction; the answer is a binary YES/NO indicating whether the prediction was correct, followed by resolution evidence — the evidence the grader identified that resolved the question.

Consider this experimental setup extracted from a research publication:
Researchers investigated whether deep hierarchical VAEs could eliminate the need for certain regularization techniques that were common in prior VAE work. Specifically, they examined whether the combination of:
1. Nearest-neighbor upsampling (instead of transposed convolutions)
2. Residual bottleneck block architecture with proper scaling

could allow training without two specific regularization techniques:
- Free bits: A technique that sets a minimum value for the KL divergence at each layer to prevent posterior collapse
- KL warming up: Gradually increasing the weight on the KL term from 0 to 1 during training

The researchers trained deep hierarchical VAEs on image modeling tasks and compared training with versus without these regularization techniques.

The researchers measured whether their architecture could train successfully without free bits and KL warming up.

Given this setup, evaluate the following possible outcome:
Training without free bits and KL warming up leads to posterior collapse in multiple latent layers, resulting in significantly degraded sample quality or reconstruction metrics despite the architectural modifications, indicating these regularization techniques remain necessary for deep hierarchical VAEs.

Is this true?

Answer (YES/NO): NO